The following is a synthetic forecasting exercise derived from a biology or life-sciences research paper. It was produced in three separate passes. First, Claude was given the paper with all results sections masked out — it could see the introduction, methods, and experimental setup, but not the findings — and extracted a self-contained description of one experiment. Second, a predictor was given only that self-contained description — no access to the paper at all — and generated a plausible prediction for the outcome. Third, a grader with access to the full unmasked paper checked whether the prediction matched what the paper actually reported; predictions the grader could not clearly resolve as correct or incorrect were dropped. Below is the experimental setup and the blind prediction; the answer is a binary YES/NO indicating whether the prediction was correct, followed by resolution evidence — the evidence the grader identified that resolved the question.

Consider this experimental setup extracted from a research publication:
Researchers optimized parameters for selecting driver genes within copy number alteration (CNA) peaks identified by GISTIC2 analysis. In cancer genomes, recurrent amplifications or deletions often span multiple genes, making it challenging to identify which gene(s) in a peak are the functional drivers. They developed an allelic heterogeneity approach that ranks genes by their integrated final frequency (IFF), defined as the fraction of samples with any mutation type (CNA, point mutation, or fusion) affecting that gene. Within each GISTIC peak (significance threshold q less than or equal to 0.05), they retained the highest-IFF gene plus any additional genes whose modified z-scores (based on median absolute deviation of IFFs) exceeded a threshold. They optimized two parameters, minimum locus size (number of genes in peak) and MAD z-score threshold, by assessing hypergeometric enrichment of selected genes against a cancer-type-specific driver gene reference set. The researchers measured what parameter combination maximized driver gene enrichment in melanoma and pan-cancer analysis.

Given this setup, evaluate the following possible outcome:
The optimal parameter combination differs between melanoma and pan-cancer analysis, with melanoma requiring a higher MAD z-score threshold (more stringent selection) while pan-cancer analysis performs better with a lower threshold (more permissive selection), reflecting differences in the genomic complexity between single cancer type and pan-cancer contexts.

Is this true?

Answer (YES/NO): NO